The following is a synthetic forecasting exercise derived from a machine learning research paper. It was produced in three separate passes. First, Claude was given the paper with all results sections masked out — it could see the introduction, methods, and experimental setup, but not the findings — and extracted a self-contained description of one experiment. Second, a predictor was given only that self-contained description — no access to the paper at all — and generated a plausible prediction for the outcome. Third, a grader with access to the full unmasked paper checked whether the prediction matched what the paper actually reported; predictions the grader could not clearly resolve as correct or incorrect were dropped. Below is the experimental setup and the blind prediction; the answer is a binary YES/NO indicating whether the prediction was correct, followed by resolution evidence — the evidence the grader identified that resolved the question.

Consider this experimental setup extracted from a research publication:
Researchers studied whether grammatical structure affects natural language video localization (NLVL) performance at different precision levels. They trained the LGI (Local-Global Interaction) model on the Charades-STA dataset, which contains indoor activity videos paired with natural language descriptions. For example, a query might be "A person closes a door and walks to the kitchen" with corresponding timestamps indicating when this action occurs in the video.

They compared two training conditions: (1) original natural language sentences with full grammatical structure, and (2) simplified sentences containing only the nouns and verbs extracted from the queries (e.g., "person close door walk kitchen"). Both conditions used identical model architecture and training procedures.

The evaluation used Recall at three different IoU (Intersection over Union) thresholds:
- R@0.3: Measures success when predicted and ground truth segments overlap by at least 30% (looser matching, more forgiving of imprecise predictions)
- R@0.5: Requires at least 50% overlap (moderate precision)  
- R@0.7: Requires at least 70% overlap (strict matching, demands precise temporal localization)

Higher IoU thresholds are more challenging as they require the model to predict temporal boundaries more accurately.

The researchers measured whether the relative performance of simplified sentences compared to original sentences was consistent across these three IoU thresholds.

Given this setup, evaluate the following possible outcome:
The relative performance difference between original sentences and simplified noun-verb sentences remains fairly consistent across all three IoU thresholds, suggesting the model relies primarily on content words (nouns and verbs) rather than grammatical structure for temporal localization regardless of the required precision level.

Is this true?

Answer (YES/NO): YES